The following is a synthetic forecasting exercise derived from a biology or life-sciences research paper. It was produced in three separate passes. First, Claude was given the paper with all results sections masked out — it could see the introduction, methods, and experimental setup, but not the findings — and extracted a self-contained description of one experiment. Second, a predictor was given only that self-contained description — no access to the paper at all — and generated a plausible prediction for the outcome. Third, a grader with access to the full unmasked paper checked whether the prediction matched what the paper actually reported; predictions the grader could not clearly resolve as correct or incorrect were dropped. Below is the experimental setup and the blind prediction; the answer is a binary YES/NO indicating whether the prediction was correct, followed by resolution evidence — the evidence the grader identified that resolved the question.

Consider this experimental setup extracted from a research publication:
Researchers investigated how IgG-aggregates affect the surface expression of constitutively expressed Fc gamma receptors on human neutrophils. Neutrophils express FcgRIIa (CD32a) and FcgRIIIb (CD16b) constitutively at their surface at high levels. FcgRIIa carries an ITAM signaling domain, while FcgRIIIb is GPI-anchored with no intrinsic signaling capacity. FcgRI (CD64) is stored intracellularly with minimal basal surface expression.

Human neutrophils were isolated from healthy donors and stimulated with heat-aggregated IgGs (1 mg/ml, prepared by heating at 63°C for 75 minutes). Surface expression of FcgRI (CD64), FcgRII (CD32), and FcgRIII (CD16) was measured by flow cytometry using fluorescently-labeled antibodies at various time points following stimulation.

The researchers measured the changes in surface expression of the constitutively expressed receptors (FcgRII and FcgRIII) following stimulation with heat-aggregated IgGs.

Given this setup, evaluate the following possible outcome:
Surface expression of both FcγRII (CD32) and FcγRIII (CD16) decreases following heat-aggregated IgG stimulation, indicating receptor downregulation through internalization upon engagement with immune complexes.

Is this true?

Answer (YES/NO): YES